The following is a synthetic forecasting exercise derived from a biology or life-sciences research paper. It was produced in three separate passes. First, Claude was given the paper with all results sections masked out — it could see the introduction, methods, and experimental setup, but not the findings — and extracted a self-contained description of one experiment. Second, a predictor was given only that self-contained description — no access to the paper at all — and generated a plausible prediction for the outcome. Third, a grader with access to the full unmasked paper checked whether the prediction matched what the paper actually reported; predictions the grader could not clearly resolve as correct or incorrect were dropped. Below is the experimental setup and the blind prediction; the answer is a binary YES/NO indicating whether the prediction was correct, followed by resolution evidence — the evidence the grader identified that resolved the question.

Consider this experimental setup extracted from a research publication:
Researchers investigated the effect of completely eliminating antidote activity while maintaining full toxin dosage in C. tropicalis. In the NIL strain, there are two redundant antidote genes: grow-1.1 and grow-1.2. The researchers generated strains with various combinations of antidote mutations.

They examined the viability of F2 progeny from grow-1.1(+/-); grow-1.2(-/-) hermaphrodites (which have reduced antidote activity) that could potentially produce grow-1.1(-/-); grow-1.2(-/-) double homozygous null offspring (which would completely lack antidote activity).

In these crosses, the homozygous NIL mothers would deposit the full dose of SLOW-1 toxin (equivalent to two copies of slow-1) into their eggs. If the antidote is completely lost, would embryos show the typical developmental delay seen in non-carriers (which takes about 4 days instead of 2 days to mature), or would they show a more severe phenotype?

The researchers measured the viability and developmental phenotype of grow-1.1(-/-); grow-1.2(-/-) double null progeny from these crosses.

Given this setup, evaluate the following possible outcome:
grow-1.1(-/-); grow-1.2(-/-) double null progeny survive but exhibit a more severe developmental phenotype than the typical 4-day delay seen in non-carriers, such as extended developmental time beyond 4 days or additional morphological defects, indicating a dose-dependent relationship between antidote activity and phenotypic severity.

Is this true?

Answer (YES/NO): NO